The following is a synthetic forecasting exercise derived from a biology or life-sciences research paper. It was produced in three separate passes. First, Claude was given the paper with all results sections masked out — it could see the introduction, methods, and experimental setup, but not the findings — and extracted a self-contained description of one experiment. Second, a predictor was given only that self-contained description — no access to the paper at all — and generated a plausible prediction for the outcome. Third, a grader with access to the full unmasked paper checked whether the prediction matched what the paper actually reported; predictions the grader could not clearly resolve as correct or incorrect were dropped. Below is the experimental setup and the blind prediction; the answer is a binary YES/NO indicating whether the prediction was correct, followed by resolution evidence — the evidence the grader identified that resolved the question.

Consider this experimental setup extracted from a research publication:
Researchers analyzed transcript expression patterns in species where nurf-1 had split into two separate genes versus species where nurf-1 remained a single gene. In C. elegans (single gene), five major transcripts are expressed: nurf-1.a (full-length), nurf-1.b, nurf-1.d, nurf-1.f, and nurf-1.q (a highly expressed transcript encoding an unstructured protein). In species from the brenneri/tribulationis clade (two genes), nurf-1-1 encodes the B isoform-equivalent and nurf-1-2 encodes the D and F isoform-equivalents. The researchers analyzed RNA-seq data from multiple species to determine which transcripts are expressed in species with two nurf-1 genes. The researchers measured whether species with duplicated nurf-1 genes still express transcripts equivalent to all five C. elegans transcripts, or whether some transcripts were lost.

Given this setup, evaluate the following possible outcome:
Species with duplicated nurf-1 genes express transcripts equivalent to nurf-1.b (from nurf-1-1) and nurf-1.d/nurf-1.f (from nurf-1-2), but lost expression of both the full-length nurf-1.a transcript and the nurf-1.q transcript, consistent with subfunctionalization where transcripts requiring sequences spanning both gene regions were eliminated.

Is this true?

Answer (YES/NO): YES